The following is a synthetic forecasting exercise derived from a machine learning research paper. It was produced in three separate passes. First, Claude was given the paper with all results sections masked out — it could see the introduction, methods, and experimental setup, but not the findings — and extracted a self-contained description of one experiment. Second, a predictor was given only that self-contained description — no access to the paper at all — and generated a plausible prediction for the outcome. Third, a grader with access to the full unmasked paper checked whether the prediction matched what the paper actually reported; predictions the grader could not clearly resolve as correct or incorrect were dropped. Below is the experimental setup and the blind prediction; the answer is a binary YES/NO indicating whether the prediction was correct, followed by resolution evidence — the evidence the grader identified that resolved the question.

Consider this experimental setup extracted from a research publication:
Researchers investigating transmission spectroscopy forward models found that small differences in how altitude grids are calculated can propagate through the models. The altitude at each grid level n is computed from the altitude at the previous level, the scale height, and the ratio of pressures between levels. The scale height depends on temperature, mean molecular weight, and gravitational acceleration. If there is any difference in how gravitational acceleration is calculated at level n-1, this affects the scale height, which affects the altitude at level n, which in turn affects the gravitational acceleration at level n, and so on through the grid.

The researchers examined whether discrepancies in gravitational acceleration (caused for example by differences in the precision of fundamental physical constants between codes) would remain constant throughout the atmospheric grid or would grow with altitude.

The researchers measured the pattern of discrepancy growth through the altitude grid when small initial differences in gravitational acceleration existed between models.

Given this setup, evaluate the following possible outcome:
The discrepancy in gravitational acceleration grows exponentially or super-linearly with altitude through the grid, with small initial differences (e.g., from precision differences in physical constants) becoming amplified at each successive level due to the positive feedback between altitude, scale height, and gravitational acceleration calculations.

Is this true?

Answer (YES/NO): YES